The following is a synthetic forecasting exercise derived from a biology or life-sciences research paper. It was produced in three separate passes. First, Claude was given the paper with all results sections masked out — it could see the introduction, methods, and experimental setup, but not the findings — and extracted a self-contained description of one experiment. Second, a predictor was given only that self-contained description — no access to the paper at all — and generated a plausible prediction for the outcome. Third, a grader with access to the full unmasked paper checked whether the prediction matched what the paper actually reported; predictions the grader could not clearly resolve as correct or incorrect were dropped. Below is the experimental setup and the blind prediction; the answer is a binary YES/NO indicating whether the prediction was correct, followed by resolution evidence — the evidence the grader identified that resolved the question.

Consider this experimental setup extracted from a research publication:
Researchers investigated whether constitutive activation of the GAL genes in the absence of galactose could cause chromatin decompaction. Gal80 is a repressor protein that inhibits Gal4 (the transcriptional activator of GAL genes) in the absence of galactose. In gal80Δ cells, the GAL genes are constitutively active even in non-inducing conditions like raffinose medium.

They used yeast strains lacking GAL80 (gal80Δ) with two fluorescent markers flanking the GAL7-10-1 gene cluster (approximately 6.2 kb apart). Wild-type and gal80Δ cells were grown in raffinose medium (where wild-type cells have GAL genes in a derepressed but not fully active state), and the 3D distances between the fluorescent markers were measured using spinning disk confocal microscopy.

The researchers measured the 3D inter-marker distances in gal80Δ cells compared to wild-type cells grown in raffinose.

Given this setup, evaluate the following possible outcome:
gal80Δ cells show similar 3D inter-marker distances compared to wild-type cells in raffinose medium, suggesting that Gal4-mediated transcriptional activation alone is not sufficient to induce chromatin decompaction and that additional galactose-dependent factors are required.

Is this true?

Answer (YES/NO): NO